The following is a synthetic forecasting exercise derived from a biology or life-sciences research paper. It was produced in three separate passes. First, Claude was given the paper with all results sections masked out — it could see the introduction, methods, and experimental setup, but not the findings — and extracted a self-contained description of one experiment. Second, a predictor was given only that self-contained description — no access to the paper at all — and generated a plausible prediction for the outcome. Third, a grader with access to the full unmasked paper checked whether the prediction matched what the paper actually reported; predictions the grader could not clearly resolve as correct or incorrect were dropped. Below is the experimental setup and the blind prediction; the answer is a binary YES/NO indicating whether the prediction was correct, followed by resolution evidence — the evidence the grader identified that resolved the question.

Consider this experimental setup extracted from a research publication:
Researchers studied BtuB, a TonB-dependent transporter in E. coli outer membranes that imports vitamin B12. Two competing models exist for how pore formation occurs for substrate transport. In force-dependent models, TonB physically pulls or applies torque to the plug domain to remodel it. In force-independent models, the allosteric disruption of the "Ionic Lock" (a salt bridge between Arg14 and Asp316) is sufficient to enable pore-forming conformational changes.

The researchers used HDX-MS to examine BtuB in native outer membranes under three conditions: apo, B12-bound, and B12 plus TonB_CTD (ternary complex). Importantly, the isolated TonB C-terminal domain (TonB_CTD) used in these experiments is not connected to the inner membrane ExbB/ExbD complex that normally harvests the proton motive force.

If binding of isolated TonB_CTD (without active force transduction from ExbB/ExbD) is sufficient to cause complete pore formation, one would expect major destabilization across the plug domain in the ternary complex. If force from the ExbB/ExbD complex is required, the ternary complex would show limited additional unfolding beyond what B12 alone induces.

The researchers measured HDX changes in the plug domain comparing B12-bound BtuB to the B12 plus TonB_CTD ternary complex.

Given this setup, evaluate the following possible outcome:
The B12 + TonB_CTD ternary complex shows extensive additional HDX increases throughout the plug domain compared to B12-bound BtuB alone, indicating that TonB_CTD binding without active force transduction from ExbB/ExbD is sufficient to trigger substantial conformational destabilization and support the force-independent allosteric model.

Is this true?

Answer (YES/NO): NO